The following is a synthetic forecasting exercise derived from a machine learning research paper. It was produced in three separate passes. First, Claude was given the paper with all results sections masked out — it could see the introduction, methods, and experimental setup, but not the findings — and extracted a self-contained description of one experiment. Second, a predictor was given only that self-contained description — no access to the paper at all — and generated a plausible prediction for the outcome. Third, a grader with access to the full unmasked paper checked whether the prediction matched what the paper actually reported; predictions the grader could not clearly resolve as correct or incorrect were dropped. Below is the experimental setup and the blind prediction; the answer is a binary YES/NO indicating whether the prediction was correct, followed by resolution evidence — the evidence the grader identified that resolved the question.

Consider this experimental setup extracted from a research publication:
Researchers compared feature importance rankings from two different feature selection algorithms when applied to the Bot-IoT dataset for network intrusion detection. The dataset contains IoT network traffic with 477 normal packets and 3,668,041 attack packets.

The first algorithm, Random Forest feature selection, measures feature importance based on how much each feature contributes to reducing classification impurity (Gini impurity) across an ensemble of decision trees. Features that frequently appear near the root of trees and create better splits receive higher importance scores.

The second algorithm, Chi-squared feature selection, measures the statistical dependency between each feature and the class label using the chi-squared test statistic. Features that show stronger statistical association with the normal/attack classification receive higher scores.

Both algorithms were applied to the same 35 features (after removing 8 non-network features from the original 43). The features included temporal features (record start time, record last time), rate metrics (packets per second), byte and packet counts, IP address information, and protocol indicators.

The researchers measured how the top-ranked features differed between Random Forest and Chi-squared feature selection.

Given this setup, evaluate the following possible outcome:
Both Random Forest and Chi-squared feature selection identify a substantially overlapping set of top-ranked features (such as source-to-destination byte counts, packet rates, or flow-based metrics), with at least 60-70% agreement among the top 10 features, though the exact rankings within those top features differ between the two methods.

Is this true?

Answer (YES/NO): NO